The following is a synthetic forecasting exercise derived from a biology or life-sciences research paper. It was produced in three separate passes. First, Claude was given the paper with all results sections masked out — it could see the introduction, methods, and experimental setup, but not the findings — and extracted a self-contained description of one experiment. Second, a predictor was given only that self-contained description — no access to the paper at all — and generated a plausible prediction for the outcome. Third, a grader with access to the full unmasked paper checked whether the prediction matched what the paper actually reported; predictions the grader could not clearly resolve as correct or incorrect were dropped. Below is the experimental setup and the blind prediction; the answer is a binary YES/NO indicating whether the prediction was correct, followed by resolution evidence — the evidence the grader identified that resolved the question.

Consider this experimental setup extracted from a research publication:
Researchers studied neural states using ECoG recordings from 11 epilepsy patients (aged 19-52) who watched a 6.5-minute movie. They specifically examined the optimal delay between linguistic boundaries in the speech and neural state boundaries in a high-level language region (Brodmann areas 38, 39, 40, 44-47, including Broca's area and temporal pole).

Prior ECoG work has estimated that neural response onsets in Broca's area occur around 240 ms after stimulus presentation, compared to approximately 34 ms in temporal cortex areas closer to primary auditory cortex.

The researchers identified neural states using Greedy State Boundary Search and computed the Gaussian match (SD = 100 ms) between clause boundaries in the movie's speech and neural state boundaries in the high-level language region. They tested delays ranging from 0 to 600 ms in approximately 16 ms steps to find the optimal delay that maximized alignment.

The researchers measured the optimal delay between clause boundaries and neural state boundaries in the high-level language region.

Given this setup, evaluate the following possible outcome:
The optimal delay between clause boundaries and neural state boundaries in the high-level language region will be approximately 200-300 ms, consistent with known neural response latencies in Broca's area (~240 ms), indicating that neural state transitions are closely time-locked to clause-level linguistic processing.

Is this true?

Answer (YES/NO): NO